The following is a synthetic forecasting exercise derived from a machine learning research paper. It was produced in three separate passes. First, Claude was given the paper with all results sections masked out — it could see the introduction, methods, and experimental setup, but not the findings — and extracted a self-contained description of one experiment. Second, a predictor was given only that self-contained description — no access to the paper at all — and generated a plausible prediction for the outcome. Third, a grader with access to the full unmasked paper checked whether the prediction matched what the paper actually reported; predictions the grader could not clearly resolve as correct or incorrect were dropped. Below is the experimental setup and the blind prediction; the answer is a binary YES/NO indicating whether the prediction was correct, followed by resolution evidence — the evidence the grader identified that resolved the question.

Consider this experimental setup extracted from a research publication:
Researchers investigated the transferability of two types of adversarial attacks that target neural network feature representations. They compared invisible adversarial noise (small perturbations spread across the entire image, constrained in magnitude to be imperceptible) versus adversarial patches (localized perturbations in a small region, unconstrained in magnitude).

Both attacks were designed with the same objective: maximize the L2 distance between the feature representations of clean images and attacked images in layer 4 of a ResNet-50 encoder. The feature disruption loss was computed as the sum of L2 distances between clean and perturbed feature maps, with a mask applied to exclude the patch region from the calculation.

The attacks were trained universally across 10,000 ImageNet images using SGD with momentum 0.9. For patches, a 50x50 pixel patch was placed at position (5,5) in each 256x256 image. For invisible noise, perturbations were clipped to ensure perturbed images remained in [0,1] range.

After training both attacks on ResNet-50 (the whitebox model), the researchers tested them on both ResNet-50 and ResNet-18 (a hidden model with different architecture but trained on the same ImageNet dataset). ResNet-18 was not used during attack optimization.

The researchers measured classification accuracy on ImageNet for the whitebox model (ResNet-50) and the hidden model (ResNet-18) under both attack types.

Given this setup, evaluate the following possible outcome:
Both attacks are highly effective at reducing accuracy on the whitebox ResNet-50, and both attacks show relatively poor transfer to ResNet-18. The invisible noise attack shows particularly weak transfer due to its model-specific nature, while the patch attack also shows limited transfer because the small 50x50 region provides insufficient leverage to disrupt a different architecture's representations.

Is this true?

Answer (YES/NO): NO